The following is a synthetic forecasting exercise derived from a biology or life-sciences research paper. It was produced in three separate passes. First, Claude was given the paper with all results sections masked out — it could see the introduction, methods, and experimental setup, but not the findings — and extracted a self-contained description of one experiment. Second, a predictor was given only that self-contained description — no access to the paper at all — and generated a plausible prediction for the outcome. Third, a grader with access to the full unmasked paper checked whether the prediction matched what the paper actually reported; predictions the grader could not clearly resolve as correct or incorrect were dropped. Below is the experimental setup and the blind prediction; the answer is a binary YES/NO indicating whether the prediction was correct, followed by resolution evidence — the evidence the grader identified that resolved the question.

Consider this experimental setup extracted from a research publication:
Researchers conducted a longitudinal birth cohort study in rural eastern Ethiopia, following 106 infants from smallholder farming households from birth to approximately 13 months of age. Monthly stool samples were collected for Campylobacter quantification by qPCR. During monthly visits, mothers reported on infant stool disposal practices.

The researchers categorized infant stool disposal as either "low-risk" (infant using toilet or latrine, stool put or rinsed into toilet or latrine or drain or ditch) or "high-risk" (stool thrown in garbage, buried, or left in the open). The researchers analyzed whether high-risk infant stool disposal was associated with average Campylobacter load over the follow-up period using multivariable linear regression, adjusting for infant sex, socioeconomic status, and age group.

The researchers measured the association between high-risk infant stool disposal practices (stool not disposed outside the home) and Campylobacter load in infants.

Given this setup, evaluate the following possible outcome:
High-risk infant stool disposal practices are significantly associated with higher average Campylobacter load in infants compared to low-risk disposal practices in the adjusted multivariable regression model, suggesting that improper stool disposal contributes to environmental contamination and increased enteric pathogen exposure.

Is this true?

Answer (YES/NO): YES